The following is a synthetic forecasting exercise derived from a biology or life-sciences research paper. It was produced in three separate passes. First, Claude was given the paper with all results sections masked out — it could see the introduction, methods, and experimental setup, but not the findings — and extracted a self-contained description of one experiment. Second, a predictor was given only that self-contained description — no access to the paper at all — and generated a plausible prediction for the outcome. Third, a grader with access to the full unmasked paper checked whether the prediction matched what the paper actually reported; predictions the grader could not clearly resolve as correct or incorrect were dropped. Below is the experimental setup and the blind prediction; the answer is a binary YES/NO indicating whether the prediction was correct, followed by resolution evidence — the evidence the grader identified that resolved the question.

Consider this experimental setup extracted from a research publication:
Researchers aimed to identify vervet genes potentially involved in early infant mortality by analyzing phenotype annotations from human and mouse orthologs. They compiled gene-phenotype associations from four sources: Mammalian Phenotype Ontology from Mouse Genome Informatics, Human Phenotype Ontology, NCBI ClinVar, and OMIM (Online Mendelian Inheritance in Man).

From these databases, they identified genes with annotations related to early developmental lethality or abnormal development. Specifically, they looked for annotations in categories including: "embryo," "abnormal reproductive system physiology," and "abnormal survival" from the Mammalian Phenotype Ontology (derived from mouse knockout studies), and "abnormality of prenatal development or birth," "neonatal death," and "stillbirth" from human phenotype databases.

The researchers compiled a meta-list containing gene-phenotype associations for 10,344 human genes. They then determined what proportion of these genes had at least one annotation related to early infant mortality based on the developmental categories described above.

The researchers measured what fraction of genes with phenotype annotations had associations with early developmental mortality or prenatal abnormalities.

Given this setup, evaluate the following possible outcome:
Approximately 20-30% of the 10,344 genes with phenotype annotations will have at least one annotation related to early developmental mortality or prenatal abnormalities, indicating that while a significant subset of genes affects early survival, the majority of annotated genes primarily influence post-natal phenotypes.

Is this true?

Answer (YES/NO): NO